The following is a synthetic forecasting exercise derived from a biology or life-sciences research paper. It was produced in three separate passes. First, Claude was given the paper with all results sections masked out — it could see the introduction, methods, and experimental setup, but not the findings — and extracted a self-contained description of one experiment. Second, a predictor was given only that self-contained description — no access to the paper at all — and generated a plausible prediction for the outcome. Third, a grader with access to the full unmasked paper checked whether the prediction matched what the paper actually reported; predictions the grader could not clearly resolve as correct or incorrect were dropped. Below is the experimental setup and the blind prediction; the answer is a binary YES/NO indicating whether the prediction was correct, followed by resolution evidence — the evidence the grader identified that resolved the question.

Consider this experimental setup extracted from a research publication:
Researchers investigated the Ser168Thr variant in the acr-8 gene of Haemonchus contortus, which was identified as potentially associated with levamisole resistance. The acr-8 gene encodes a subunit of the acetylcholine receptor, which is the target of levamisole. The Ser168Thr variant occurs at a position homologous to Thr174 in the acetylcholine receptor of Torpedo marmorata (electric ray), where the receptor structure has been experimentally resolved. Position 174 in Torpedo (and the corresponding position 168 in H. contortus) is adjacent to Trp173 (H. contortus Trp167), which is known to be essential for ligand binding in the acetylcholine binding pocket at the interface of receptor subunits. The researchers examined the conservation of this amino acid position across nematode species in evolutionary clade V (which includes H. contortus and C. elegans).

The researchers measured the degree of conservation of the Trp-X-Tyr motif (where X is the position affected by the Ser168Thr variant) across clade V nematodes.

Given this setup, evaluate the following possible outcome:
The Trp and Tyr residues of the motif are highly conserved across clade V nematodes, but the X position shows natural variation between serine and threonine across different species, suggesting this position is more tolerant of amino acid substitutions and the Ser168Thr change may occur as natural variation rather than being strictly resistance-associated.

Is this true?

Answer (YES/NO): NO